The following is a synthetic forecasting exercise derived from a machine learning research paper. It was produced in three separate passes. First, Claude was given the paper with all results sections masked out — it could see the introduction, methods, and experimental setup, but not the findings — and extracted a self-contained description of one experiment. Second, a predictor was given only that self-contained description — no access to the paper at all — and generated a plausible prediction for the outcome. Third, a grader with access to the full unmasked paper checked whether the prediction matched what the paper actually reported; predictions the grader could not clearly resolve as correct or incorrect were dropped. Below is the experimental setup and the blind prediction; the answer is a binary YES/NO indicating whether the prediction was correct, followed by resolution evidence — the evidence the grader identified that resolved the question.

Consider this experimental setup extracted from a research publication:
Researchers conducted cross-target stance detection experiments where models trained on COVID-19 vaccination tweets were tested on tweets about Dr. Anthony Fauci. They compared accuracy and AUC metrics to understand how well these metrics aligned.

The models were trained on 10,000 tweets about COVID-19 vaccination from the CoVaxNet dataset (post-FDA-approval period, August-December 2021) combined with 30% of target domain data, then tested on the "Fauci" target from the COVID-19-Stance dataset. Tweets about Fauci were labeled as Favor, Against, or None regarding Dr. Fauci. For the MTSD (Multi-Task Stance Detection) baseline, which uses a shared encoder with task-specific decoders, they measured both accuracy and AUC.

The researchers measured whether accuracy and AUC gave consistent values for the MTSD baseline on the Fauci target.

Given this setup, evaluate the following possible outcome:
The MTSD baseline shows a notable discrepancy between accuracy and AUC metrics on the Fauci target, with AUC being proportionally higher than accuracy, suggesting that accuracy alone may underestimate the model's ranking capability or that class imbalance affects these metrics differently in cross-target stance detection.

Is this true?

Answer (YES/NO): NO